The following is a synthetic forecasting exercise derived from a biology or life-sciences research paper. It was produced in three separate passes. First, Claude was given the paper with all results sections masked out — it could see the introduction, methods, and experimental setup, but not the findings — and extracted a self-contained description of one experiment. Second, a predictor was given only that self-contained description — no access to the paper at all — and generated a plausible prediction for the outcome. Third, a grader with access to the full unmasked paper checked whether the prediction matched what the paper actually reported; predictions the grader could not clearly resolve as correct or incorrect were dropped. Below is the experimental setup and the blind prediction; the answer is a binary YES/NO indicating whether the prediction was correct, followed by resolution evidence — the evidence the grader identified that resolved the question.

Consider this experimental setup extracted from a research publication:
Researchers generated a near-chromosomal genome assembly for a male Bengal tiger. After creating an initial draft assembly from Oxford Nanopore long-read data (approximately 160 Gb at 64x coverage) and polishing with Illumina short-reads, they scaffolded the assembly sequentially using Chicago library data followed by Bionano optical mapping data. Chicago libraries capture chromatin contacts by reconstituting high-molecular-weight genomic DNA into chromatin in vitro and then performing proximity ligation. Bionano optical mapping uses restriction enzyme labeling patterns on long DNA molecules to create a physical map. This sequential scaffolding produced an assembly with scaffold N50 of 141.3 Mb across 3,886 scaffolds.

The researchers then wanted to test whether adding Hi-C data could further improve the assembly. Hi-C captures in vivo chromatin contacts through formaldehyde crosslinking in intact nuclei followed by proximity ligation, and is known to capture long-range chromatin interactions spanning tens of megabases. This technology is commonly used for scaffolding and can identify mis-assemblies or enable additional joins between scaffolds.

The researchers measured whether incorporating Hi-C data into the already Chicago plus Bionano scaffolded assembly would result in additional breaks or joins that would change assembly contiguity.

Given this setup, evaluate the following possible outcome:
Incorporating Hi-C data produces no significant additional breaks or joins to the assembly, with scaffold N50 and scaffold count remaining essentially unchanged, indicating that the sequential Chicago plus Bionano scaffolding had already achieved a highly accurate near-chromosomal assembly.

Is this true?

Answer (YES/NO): YES